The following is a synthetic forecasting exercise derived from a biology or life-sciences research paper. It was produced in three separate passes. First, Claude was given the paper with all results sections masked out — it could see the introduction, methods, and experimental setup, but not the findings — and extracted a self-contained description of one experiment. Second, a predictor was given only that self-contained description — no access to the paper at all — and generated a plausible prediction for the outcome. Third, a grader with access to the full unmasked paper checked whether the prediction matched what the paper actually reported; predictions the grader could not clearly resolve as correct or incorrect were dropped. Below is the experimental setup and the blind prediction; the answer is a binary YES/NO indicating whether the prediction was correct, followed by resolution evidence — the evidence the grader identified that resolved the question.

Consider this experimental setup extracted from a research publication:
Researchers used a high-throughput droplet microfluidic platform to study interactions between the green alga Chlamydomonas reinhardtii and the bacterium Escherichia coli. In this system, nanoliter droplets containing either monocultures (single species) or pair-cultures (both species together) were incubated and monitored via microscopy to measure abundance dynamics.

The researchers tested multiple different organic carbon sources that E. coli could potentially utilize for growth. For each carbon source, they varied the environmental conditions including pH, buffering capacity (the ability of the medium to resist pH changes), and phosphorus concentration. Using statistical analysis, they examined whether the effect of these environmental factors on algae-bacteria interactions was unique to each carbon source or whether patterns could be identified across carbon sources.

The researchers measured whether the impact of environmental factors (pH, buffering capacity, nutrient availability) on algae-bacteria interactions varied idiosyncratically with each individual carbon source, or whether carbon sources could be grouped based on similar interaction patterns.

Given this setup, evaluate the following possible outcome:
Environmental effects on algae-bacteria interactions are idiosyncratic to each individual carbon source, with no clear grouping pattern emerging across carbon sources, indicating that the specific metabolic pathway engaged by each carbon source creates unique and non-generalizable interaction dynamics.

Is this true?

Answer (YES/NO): NO